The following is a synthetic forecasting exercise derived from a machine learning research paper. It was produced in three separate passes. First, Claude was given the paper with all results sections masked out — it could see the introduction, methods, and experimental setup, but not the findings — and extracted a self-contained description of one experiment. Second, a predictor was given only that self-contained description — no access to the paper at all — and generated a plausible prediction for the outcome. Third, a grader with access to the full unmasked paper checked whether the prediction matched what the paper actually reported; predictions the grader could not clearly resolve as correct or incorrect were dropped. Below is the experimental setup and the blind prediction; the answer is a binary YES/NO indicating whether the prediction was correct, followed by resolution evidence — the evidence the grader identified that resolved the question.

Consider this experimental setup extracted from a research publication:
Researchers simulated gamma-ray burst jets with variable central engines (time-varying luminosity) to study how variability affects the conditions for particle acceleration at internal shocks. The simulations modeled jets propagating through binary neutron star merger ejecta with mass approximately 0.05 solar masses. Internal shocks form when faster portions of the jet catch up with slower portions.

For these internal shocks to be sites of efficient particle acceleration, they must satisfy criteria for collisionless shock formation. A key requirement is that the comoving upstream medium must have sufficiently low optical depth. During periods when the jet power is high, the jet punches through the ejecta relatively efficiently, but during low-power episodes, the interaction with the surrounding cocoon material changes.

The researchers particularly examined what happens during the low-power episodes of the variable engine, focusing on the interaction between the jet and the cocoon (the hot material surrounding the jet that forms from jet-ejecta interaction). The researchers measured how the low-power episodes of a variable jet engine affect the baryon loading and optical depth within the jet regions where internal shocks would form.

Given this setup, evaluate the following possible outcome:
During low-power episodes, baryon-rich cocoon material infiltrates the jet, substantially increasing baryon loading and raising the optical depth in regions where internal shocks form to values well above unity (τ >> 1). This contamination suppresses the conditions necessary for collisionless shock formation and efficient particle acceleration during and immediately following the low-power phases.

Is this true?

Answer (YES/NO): YES